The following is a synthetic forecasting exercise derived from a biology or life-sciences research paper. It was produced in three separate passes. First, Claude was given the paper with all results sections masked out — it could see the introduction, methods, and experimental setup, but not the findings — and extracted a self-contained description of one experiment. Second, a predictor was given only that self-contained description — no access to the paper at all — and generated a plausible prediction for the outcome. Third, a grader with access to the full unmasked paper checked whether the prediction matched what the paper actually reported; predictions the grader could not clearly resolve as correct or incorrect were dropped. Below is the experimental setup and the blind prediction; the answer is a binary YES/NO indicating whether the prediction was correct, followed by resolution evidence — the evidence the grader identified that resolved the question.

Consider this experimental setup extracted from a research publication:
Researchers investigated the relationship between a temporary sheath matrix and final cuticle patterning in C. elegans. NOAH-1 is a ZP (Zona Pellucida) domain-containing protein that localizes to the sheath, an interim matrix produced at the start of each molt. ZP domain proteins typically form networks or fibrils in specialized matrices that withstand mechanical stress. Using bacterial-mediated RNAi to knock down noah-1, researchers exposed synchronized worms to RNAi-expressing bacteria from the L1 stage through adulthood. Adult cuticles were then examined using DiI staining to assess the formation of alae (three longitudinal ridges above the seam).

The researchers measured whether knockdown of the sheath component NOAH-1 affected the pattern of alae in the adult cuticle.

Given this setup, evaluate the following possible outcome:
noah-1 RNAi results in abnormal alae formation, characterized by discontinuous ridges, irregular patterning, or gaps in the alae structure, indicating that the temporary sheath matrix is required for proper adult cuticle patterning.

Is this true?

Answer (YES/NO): YES